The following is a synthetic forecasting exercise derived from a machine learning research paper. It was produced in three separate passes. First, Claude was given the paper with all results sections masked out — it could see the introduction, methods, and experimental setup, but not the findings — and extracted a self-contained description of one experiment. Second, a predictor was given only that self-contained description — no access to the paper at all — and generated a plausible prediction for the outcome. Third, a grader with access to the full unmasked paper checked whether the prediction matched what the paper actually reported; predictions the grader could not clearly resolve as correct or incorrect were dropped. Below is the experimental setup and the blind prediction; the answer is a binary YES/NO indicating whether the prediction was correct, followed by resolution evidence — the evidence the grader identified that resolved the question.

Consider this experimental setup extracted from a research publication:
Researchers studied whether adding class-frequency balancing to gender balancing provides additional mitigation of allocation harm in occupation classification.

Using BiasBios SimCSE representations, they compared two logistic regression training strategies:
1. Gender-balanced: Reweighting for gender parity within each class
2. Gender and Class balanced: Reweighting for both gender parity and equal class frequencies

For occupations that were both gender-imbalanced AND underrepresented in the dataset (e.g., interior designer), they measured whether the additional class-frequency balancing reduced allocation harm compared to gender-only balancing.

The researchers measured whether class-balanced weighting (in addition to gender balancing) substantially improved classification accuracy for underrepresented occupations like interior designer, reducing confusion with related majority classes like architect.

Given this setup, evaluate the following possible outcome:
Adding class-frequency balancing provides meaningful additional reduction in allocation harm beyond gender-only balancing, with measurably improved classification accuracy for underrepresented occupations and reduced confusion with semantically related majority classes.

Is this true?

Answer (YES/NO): YES